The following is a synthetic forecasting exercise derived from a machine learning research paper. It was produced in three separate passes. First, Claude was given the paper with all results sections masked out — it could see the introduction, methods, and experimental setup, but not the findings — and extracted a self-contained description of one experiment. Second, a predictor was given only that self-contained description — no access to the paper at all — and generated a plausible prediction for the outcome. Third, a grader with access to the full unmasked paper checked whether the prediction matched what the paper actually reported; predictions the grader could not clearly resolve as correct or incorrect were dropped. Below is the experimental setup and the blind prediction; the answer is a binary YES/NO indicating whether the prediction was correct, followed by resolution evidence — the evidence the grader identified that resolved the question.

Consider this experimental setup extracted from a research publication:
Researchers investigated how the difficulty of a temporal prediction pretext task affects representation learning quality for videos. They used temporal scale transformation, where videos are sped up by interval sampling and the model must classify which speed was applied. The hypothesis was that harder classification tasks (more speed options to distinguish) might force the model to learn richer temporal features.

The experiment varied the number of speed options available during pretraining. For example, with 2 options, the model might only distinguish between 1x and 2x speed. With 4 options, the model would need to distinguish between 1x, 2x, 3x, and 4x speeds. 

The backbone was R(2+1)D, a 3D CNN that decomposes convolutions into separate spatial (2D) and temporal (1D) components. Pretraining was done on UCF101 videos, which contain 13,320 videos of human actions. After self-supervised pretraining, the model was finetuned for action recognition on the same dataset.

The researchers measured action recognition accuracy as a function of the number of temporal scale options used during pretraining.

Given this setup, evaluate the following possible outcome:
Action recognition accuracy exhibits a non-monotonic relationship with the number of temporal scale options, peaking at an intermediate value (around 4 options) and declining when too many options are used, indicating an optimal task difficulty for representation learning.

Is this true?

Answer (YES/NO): NO